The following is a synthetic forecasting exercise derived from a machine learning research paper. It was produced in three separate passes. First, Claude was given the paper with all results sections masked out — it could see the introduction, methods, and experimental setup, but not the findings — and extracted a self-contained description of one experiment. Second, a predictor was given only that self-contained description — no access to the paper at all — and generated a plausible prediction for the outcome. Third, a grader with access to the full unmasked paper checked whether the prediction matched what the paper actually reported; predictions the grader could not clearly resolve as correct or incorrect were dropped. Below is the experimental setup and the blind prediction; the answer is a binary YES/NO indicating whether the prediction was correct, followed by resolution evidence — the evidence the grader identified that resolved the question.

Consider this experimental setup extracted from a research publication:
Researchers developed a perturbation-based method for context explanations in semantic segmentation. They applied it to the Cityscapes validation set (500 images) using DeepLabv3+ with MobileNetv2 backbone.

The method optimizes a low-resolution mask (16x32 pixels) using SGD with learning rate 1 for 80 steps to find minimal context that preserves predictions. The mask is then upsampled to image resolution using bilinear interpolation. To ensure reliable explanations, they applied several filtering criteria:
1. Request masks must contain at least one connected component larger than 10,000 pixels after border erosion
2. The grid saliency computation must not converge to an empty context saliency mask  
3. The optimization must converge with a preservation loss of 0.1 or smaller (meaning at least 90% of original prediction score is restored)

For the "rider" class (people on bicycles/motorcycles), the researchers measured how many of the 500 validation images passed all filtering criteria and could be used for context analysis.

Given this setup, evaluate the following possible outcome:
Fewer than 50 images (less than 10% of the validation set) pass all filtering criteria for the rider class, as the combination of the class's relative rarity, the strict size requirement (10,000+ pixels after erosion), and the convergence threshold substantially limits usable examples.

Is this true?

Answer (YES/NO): YES